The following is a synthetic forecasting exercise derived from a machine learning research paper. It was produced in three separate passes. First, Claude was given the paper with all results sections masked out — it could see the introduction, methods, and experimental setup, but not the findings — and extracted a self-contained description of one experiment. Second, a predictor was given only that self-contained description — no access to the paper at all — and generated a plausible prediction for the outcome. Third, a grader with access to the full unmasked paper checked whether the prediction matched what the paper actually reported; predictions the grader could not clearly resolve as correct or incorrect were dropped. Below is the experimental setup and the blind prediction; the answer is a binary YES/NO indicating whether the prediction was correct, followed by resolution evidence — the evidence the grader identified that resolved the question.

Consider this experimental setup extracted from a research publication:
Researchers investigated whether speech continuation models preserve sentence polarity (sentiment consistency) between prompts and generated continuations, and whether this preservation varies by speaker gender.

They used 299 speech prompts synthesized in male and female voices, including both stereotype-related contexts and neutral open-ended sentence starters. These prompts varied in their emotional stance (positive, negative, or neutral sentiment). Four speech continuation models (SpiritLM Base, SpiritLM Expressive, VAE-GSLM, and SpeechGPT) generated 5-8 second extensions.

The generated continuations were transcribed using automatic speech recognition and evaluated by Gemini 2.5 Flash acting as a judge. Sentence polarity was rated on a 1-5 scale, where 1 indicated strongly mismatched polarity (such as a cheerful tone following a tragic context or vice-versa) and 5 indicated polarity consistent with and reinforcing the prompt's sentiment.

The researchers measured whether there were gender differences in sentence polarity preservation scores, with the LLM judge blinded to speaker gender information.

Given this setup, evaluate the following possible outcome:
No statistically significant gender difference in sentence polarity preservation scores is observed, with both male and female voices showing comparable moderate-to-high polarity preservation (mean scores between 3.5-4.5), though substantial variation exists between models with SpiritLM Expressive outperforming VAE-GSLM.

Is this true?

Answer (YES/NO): NO